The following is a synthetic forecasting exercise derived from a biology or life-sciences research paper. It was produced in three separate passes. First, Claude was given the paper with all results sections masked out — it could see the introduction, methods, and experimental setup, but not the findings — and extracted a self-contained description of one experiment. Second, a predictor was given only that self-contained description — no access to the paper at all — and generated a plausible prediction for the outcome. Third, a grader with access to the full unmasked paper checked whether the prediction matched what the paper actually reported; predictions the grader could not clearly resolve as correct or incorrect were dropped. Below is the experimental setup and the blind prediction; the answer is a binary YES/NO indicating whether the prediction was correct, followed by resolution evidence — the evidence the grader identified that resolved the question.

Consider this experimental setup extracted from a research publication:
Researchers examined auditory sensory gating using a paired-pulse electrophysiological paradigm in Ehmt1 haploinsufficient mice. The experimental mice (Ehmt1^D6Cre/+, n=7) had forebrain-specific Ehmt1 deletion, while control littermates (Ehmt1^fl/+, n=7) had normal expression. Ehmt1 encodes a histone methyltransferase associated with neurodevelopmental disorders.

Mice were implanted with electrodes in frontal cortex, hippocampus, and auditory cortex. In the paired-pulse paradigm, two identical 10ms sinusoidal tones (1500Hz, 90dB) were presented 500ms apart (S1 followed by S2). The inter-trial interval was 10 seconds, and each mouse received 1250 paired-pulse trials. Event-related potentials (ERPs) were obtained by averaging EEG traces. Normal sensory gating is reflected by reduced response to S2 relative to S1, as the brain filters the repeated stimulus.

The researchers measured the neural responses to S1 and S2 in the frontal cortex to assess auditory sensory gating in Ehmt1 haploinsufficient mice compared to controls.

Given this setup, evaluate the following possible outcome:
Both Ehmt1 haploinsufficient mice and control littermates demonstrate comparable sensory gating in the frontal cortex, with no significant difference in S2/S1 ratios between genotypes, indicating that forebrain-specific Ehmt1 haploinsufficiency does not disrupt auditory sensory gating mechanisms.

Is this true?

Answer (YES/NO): NO